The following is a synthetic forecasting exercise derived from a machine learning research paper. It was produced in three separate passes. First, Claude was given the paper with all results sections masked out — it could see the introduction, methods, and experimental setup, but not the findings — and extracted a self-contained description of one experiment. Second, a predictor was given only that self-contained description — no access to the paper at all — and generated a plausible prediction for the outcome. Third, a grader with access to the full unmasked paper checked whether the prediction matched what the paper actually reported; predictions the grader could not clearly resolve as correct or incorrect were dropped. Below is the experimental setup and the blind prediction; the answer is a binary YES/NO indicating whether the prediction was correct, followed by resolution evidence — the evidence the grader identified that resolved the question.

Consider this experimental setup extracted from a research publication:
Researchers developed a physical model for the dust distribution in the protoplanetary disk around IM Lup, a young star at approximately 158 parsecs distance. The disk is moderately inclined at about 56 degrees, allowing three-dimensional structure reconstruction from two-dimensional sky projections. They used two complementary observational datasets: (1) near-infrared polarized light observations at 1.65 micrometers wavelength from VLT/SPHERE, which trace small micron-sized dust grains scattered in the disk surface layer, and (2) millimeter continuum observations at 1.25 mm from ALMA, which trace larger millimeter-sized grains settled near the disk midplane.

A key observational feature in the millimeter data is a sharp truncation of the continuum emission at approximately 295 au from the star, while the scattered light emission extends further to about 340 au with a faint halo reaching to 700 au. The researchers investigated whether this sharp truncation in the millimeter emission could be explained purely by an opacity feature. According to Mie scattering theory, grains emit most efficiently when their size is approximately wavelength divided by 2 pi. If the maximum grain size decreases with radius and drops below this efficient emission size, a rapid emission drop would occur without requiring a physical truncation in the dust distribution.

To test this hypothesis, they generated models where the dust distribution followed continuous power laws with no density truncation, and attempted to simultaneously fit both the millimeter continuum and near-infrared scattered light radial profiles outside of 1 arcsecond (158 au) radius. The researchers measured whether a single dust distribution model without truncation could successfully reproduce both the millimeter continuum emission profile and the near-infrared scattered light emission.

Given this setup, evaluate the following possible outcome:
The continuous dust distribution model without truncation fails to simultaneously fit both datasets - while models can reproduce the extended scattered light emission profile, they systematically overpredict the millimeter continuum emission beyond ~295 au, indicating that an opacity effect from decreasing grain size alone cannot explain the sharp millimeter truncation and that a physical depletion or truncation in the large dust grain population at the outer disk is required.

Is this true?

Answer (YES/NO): NO